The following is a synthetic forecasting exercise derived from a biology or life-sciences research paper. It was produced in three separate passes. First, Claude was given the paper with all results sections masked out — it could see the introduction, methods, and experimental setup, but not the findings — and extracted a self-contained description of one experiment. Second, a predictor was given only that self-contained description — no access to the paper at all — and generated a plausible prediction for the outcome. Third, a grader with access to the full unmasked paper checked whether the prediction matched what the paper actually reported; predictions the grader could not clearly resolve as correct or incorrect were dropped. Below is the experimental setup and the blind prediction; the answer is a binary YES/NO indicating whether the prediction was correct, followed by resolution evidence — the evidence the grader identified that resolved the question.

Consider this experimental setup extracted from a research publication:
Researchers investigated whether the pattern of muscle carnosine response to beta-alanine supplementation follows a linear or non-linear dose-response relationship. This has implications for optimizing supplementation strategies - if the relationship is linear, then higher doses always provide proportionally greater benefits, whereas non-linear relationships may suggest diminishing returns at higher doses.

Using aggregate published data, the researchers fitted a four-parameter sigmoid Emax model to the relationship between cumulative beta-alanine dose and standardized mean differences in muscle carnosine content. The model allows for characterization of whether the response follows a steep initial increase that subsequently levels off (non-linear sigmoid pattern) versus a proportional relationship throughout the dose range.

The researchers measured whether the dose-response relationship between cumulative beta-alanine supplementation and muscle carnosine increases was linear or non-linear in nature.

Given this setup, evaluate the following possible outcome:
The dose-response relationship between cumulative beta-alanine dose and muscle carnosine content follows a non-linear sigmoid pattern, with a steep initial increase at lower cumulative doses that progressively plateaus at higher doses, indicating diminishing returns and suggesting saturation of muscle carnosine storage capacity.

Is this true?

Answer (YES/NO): YES